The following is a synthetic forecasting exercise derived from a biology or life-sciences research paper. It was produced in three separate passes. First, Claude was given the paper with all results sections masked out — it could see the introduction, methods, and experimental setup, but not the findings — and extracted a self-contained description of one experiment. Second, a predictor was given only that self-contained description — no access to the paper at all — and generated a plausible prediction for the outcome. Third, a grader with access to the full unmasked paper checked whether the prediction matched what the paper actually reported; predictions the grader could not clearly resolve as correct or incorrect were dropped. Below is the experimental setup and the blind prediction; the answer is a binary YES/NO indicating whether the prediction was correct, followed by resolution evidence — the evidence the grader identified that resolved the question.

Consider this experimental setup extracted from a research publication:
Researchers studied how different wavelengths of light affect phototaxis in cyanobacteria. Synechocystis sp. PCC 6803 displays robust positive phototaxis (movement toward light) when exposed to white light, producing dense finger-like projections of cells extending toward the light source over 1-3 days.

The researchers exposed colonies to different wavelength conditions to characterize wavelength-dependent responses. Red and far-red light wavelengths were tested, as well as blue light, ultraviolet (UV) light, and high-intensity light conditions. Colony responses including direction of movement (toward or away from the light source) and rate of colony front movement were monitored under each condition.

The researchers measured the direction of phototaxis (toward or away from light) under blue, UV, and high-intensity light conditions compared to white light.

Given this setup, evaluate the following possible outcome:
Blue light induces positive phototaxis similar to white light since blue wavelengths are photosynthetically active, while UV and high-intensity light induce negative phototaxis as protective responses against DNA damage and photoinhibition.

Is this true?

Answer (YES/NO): NO